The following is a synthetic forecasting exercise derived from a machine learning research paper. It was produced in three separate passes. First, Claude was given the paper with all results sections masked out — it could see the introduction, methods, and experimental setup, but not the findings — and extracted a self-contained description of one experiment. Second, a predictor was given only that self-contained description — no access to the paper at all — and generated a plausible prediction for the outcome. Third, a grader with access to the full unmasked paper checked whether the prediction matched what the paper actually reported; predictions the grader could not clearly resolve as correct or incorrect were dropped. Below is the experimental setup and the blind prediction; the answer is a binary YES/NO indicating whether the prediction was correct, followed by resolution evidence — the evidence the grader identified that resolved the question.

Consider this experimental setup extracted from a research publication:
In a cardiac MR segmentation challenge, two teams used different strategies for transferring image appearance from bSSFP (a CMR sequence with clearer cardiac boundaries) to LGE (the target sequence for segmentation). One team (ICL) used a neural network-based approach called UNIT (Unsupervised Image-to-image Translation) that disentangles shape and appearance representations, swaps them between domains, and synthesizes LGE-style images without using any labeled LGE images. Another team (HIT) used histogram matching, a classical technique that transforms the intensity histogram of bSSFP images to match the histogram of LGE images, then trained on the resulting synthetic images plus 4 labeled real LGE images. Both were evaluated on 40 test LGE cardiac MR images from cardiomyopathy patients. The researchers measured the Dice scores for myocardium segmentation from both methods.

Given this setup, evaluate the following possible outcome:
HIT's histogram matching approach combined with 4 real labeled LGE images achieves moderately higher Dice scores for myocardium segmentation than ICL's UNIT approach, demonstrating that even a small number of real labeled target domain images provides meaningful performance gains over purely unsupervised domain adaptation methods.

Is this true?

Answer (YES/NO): NO